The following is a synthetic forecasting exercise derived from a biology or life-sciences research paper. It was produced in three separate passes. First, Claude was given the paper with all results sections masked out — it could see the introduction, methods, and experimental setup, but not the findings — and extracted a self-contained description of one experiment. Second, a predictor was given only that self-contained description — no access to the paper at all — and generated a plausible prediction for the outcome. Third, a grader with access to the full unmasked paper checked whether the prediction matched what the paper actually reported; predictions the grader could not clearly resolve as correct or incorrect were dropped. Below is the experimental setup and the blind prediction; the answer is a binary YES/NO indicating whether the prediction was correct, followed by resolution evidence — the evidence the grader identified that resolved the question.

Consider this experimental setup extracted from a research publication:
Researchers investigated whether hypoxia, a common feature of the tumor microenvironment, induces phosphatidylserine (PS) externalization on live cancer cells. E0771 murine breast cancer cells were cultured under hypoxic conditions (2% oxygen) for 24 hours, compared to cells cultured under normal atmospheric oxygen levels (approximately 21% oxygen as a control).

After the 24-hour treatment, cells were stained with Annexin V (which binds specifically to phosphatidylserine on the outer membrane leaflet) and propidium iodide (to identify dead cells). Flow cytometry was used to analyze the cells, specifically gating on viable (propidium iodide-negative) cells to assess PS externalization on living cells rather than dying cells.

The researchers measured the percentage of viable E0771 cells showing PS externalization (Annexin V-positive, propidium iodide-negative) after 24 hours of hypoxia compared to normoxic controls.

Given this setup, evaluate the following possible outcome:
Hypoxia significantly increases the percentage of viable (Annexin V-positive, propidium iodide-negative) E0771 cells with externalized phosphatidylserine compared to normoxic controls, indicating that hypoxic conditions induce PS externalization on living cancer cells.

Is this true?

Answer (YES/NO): NO